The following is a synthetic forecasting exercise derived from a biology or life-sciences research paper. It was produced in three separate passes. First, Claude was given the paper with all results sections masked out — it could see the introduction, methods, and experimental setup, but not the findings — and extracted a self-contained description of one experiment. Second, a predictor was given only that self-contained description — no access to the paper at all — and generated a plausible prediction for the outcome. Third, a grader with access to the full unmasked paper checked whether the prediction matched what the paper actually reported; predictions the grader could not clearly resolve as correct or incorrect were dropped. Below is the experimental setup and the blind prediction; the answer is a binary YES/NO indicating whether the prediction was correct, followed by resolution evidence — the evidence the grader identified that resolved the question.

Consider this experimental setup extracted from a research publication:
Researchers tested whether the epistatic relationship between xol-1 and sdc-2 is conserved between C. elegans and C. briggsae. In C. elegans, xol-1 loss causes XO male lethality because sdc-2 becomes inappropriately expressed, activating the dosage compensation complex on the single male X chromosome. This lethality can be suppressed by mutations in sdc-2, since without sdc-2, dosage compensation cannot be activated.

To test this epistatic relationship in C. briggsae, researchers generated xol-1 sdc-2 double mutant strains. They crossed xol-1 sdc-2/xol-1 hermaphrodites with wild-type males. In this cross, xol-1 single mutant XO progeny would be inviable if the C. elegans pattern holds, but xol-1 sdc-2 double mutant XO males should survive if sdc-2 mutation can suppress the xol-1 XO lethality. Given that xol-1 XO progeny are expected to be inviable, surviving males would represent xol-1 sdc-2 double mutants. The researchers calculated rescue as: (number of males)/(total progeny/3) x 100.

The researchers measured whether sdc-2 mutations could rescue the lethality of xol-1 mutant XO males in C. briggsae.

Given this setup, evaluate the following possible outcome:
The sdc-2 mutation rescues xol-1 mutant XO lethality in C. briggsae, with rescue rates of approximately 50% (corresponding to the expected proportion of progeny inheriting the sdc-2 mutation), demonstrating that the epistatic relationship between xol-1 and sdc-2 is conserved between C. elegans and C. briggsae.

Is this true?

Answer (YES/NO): NO